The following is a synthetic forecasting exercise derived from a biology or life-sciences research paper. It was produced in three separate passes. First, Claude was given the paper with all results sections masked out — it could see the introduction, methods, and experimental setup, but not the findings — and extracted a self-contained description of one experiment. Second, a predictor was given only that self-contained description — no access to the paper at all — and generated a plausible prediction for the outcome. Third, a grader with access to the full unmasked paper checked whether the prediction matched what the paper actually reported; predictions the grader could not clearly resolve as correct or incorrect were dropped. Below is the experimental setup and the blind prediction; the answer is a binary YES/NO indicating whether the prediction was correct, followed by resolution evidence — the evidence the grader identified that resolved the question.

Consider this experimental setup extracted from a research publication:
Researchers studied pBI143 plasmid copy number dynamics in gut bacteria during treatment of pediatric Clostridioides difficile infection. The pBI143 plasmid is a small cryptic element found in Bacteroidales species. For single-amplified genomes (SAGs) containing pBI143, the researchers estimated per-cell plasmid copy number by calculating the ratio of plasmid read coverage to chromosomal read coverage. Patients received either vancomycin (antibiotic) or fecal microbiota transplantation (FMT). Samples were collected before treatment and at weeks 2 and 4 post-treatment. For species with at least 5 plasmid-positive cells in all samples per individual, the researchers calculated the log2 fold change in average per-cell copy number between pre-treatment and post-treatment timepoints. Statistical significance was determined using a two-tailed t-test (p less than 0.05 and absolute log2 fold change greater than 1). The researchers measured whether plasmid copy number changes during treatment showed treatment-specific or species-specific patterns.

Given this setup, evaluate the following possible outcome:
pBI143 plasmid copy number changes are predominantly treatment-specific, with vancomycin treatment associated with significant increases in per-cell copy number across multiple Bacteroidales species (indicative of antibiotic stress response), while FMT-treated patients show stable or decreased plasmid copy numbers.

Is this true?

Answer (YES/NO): NO